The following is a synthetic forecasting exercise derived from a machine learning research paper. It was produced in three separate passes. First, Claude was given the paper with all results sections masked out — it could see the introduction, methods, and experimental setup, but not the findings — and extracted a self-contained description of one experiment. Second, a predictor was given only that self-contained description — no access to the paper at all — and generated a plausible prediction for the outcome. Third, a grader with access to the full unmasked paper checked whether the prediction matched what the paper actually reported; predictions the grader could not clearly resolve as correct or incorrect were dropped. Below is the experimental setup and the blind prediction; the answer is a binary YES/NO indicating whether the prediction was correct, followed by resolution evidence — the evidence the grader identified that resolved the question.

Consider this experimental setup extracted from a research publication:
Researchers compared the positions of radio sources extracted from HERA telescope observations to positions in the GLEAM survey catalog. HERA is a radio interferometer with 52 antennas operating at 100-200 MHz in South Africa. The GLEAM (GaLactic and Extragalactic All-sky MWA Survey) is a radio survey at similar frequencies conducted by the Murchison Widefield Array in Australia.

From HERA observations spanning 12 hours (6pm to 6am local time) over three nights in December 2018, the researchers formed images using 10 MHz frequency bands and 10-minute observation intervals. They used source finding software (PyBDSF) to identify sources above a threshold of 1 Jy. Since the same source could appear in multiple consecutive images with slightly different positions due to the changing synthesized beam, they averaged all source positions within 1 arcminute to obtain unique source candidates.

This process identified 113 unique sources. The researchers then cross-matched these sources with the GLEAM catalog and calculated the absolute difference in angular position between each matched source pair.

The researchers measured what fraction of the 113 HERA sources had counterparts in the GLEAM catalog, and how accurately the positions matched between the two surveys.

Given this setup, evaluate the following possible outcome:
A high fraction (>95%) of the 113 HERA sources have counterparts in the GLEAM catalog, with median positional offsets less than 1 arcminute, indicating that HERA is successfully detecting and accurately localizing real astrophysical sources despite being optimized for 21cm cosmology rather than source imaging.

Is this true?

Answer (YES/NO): NO